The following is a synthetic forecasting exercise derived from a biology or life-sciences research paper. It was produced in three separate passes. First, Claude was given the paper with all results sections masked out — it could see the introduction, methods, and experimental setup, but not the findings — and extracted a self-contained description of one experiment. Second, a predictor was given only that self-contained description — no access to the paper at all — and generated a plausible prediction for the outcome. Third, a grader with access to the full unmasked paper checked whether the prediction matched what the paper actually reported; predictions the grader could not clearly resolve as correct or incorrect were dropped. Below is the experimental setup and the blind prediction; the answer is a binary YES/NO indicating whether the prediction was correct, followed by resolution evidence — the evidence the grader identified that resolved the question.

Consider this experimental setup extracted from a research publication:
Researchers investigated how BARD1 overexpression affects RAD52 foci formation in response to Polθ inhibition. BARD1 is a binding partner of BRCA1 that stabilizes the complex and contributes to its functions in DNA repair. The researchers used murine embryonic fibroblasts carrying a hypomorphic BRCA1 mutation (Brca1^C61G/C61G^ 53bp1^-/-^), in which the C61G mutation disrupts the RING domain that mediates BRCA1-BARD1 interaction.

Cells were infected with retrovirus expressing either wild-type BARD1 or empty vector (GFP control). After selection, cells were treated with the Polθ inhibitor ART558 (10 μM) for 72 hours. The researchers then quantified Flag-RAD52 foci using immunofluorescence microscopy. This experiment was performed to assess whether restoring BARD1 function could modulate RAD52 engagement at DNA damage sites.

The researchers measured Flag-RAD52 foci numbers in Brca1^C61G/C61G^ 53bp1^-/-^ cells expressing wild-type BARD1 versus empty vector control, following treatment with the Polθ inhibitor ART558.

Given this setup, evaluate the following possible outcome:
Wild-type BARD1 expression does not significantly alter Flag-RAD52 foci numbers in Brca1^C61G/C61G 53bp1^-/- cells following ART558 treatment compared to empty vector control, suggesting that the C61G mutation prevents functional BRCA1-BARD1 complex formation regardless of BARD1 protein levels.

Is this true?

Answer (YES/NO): NO